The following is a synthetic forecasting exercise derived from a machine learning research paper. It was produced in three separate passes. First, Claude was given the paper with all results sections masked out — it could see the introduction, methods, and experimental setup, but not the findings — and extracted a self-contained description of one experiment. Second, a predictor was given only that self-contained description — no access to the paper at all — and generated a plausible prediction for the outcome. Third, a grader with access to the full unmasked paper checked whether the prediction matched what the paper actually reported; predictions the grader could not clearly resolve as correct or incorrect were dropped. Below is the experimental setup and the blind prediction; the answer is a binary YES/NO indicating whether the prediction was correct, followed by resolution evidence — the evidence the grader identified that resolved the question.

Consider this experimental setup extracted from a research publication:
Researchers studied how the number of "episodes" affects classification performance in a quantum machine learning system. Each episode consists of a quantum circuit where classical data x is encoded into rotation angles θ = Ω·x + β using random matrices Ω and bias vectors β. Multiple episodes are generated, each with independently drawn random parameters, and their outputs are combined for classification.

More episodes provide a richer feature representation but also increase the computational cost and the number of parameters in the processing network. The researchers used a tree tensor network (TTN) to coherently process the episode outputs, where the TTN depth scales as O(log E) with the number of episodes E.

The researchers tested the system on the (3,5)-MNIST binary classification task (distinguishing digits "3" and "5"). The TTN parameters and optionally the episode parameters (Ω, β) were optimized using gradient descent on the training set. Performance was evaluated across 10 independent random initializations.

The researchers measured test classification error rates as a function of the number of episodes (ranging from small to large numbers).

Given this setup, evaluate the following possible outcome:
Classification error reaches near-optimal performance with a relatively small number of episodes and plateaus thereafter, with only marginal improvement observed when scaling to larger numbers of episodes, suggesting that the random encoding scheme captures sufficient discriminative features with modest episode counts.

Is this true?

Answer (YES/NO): NO